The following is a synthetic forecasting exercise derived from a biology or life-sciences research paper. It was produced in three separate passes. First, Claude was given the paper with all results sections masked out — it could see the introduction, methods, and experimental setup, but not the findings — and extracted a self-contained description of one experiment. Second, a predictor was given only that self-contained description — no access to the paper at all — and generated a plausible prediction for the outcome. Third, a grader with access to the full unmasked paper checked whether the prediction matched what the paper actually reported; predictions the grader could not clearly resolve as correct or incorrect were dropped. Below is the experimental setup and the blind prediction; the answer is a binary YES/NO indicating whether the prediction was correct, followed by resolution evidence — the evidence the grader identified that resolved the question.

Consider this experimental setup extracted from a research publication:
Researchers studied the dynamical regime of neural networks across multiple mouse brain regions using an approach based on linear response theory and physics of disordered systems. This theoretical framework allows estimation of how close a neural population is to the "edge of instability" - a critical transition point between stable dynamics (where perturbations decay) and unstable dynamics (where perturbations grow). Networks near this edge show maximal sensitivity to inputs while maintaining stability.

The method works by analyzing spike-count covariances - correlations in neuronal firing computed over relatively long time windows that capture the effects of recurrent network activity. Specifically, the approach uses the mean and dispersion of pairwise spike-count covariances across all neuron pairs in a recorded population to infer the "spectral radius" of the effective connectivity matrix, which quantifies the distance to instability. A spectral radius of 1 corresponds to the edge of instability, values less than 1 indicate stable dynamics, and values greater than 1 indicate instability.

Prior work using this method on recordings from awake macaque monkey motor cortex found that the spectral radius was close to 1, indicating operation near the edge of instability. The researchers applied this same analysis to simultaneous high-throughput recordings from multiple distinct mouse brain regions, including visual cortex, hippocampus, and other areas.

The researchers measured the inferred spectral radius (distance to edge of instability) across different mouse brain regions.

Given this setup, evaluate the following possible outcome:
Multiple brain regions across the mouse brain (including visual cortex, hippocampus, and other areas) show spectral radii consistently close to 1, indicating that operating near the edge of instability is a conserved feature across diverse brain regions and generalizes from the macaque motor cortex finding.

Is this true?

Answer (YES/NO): YES